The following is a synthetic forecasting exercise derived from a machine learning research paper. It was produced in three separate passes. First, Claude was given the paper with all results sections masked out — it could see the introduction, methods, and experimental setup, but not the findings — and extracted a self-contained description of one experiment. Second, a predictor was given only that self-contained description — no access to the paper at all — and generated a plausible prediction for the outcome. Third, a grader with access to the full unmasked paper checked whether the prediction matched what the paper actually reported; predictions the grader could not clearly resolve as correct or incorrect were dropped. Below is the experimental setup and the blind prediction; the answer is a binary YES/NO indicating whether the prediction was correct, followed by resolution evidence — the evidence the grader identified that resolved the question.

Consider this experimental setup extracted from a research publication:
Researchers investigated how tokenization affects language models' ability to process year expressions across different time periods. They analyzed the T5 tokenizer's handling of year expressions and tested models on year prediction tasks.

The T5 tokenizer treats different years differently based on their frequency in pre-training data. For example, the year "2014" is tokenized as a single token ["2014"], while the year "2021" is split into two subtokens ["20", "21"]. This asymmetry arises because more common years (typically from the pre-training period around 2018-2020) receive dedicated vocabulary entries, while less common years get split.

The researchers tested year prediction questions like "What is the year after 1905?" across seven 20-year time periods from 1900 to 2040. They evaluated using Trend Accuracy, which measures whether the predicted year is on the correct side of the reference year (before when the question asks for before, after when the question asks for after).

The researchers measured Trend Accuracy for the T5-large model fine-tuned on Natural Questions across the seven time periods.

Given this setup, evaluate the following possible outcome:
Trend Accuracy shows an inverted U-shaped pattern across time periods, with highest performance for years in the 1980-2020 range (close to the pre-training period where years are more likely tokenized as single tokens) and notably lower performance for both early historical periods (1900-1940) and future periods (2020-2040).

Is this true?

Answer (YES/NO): NO